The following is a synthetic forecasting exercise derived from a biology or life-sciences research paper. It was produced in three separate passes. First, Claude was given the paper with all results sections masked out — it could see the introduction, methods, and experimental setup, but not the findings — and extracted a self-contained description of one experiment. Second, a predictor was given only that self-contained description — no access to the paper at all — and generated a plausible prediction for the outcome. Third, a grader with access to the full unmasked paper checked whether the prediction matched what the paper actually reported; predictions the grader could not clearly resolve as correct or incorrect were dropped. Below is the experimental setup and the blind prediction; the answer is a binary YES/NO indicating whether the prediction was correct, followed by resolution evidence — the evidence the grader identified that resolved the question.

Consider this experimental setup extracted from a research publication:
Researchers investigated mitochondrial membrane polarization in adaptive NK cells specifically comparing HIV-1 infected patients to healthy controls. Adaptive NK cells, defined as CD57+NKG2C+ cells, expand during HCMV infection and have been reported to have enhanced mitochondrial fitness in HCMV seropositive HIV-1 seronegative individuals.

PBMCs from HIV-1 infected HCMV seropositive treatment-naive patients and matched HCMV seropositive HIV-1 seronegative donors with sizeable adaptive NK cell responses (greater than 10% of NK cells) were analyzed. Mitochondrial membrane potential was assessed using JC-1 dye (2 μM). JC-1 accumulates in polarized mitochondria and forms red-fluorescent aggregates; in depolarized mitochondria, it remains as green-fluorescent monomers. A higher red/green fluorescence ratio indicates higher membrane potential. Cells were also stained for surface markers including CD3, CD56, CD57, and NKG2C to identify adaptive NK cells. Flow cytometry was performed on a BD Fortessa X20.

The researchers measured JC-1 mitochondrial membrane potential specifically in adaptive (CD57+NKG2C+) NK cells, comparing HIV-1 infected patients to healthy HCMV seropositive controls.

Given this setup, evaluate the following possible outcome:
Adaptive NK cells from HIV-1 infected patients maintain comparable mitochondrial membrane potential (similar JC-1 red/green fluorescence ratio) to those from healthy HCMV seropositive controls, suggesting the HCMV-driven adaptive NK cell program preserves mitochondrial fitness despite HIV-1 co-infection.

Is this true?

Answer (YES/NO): NO